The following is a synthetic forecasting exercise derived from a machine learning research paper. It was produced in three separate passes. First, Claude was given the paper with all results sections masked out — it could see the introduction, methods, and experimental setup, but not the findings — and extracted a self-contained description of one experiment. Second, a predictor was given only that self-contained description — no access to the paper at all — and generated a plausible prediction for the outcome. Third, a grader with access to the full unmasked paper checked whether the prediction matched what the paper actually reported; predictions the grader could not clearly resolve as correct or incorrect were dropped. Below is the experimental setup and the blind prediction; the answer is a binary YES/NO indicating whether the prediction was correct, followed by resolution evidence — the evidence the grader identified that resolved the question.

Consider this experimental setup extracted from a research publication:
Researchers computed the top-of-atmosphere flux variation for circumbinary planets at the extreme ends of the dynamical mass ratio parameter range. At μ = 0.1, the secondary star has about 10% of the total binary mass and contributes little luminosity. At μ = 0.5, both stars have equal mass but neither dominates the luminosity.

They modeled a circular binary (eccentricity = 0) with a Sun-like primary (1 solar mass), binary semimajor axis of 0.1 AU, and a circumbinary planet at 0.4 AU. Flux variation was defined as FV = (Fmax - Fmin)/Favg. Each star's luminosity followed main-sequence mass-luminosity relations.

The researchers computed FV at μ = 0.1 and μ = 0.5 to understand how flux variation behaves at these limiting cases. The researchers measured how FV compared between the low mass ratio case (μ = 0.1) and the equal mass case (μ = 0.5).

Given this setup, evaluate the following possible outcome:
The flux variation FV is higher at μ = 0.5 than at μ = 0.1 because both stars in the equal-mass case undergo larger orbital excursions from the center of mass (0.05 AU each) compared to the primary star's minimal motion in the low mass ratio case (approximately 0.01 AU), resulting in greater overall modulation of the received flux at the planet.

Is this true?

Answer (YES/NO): NO